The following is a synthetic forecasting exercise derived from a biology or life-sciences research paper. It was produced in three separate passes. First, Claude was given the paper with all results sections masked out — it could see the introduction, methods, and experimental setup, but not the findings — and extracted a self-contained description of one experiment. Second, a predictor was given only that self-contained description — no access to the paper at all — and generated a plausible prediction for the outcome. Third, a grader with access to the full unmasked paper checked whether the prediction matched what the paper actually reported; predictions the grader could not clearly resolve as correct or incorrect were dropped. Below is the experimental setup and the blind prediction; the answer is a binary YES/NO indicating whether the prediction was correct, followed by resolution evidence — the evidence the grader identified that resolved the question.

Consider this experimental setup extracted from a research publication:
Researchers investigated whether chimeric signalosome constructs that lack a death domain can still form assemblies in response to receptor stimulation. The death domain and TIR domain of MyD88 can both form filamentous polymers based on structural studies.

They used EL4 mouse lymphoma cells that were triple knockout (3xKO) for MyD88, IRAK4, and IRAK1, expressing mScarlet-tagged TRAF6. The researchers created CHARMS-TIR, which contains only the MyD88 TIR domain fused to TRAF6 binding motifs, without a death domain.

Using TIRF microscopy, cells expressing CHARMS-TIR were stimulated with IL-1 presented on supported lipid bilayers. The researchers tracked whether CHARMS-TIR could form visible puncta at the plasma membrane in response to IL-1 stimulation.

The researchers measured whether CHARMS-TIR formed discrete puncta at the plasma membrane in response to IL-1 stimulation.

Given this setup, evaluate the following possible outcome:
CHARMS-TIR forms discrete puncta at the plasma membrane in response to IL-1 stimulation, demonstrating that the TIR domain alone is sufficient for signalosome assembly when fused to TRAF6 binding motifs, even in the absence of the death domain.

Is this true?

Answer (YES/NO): YES